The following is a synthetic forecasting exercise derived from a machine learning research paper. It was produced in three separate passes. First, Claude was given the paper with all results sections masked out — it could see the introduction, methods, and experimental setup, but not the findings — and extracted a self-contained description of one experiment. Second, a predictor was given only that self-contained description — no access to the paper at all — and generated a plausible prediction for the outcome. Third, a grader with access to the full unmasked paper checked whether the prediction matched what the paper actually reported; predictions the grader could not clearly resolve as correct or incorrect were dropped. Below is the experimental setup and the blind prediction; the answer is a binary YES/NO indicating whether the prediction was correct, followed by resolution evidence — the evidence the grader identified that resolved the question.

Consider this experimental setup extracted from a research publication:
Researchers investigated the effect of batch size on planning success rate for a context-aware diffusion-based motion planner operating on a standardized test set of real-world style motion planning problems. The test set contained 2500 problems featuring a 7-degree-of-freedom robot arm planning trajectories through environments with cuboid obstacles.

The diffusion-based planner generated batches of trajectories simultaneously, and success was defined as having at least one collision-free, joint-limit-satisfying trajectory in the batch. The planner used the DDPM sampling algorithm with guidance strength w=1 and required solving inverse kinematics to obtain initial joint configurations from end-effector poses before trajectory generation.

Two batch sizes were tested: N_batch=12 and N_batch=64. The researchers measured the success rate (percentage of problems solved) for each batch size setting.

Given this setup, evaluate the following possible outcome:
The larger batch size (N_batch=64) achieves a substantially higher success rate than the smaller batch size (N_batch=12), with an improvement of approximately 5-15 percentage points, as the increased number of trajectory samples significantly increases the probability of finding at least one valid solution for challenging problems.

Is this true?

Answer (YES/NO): YES